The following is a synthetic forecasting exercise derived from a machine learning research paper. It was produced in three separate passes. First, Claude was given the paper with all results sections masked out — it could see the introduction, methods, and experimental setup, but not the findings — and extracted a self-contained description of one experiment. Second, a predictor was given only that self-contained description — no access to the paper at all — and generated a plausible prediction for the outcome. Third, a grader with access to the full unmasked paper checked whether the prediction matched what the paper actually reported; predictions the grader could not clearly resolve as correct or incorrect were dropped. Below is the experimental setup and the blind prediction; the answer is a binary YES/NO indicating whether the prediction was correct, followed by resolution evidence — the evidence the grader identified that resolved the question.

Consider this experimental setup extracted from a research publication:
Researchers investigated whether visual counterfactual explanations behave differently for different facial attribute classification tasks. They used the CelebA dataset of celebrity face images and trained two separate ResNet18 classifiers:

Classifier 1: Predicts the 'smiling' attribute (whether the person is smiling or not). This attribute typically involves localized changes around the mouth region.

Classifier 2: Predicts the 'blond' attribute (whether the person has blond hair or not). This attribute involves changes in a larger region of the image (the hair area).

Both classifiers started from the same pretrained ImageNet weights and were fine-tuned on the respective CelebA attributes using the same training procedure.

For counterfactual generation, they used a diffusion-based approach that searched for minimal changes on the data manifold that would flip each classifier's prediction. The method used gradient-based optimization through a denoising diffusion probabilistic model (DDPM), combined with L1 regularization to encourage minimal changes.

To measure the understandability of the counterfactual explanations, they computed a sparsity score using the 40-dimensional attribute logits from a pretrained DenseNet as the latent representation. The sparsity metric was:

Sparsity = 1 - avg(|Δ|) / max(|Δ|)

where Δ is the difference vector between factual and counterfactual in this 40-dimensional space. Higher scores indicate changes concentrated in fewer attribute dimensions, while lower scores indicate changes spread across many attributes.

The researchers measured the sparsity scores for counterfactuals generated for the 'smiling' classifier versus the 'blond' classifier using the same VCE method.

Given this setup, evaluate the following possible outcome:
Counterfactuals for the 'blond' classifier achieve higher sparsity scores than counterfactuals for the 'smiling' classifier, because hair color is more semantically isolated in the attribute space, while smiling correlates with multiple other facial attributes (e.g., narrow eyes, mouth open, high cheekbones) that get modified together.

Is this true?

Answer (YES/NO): NO